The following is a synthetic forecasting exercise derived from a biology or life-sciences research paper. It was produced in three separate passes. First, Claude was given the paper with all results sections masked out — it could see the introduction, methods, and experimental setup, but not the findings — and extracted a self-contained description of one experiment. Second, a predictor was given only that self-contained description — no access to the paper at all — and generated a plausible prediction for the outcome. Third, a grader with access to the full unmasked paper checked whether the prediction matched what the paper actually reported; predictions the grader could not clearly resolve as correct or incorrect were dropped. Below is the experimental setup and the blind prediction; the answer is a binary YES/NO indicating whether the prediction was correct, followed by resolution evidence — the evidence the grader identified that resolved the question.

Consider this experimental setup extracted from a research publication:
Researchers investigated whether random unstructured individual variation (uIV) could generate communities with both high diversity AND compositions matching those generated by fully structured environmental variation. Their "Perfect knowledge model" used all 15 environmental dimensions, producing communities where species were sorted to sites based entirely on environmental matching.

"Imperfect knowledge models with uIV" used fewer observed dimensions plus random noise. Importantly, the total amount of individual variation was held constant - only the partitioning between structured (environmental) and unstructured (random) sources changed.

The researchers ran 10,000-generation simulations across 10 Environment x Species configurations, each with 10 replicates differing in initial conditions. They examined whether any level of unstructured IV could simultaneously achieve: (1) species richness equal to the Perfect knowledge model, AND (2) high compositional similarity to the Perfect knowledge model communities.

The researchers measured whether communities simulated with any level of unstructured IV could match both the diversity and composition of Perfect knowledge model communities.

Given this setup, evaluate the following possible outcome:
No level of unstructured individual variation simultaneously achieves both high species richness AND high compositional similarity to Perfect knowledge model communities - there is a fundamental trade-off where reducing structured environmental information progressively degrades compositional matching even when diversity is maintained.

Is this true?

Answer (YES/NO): YES